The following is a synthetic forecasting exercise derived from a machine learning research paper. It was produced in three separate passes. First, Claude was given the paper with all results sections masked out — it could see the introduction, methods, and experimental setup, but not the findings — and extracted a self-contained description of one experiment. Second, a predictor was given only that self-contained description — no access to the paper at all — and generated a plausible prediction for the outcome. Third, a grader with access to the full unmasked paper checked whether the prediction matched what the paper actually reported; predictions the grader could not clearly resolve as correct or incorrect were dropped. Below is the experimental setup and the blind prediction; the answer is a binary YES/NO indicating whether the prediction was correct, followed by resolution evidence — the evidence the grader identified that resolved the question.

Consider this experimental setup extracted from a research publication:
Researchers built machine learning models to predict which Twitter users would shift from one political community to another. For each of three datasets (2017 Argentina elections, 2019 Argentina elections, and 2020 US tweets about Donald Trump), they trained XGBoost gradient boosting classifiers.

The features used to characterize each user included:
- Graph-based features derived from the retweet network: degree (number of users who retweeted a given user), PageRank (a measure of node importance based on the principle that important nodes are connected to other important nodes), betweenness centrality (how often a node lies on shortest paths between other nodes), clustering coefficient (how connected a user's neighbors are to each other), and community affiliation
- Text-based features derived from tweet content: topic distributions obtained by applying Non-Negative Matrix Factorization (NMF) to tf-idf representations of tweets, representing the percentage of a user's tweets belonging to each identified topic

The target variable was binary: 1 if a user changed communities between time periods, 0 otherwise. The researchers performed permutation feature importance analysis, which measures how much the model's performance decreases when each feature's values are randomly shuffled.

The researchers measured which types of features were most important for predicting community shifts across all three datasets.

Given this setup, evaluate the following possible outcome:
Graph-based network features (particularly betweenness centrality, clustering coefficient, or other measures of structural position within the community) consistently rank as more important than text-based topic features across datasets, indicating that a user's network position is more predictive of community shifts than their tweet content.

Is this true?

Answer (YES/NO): NO